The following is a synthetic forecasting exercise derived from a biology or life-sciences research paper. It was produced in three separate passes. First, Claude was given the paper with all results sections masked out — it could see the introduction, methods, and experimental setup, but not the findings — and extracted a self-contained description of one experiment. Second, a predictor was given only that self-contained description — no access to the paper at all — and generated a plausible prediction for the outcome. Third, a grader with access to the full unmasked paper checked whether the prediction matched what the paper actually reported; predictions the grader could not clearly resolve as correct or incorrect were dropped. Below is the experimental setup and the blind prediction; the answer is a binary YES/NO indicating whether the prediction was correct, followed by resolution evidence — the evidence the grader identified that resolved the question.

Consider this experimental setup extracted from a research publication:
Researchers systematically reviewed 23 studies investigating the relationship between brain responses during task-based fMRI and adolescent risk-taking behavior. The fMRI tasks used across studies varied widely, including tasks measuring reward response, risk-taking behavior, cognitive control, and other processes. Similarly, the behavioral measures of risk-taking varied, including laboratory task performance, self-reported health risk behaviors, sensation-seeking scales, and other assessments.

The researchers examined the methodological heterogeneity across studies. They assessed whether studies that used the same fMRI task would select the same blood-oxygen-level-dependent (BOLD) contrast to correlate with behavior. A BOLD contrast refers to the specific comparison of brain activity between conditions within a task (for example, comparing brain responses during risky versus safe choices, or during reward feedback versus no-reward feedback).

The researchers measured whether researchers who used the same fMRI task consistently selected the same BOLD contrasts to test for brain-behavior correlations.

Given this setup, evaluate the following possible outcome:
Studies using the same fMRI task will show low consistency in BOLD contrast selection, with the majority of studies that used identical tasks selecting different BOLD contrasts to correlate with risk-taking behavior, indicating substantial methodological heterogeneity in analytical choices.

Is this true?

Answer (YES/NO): YES